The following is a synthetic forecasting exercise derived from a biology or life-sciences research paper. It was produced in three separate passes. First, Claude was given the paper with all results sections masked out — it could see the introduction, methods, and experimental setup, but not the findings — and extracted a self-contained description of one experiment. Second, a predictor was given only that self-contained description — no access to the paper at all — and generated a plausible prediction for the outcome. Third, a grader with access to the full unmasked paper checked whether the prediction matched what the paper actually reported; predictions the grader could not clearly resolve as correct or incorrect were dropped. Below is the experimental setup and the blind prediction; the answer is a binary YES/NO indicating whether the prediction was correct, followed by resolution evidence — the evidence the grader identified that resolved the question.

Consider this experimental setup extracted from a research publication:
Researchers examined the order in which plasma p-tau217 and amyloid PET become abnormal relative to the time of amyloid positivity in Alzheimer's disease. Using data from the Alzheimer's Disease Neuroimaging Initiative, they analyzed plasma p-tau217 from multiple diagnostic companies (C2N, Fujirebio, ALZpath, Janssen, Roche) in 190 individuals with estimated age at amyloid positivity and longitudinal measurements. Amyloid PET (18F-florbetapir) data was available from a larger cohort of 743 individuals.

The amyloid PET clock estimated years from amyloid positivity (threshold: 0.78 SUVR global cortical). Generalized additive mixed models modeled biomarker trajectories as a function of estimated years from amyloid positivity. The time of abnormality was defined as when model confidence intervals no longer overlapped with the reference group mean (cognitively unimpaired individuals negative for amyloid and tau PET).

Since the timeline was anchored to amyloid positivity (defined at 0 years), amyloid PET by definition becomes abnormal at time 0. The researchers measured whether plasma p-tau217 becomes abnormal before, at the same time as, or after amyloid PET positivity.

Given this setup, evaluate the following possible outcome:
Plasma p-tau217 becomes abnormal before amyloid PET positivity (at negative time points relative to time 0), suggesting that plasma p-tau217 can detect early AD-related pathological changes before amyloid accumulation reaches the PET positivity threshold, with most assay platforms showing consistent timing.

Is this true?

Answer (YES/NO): NO